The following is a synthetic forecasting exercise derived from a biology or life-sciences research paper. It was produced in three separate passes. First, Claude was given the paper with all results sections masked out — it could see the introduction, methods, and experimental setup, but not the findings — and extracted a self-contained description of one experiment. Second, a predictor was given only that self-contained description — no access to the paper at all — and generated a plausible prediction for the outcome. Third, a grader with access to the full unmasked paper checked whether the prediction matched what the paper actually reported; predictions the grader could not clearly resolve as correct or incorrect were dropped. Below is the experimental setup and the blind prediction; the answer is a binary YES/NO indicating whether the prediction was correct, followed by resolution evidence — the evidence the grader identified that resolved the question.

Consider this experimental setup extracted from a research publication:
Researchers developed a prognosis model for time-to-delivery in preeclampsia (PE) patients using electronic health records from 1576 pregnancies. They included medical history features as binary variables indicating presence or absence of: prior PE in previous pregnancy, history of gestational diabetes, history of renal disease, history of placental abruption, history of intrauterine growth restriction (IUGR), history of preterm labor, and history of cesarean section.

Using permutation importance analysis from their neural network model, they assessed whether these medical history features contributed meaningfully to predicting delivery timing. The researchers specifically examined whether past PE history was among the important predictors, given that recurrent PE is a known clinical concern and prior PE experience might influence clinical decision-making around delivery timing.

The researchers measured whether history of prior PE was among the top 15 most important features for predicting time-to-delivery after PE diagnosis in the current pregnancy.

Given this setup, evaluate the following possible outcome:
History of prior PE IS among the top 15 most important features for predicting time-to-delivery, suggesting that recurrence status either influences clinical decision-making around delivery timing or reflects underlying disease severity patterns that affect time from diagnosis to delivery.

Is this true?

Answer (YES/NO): YES